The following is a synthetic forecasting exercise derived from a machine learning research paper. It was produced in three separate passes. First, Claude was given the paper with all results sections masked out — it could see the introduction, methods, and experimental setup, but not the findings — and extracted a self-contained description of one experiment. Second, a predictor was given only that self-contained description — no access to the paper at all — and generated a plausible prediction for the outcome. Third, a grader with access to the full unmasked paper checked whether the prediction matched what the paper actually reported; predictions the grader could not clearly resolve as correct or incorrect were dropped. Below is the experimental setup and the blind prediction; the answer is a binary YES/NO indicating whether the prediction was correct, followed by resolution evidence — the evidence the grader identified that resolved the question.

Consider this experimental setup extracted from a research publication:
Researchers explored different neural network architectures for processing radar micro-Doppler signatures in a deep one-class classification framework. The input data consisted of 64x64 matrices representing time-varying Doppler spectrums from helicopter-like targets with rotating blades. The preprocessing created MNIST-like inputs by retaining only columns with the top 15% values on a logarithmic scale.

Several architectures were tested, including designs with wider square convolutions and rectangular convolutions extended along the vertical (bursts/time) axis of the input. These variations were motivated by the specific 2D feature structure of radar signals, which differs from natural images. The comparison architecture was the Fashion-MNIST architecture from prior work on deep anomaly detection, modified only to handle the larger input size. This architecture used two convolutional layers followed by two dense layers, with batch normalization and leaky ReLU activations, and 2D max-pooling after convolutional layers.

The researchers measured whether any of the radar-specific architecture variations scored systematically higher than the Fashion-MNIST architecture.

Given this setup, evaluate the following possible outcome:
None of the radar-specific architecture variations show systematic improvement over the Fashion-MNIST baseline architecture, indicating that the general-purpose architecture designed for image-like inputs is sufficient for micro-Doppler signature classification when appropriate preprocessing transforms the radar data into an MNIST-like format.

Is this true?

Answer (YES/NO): YES